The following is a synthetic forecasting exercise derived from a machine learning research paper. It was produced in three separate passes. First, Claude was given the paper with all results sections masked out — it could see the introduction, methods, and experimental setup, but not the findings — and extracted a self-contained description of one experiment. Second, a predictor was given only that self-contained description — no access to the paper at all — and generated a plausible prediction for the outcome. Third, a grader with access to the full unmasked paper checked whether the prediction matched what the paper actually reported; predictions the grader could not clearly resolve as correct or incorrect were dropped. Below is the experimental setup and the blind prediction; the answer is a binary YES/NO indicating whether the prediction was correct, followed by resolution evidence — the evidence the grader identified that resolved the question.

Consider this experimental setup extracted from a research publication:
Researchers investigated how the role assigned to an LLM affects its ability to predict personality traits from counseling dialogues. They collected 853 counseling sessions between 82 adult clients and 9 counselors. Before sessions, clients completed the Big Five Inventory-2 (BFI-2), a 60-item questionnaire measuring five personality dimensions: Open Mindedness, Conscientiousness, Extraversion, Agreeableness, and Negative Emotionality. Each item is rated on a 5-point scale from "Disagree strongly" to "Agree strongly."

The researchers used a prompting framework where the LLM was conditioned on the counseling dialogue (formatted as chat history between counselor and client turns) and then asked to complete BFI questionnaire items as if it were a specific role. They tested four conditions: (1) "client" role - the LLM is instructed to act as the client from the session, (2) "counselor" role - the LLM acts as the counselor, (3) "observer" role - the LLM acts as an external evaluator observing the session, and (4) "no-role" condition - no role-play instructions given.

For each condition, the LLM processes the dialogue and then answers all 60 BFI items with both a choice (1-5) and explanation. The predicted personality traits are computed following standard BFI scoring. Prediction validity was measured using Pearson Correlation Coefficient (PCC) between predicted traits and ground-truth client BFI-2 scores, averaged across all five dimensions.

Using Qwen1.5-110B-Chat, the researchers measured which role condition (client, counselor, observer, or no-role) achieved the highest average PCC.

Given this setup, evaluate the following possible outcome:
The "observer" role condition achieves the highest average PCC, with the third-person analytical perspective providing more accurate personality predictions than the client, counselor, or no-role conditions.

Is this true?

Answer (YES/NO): NO